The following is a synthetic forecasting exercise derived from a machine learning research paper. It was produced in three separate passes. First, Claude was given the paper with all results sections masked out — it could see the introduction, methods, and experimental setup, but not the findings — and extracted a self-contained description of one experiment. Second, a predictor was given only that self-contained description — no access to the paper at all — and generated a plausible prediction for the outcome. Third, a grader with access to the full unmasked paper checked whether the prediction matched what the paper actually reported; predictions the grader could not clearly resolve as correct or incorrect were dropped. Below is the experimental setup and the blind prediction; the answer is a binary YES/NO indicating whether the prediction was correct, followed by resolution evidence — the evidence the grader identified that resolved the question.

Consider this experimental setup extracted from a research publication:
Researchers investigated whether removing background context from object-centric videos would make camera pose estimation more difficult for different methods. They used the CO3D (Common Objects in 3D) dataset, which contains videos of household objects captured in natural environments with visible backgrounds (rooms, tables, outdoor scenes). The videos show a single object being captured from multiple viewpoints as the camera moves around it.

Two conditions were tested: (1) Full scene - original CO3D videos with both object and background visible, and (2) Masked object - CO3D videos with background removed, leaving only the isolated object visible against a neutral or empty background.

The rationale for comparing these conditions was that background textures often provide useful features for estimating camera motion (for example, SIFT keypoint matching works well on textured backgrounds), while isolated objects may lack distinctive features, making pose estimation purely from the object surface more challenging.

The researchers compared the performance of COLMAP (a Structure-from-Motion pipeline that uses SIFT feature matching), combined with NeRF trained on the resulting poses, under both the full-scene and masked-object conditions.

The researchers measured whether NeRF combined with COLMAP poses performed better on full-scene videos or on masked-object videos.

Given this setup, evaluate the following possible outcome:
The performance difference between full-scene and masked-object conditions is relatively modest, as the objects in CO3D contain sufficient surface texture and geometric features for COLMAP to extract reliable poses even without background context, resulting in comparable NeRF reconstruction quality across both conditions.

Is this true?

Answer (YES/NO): NO